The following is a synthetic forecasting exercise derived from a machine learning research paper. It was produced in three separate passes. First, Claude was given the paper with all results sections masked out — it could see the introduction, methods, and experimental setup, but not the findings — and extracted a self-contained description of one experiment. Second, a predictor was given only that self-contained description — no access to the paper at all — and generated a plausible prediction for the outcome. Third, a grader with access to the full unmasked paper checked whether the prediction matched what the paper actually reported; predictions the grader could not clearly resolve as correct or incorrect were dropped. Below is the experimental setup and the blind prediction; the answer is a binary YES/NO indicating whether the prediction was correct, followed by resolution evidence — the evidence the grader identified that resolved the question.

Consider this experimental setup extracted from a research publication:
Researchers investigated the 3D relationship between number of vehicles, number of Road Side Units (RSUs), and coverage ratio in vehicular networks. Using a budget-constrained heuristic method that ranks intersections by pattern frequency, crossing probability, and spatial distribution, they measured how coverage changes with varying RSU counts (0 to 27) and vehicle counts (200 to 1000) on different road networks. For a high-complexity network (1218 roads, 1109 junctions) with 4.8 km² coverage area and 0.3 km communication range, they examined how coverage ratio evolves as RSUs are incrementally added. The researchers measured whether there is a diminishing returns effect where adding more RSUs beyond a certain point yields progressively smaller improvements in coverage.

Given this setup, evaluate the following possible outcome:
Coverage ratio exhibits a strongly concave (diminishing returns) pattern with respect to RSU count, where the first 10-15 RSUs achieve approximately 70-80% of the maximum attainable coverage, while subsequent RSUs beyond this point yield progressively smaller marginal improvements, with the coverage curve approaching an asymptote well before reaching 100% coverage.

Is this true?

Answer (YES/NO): NO